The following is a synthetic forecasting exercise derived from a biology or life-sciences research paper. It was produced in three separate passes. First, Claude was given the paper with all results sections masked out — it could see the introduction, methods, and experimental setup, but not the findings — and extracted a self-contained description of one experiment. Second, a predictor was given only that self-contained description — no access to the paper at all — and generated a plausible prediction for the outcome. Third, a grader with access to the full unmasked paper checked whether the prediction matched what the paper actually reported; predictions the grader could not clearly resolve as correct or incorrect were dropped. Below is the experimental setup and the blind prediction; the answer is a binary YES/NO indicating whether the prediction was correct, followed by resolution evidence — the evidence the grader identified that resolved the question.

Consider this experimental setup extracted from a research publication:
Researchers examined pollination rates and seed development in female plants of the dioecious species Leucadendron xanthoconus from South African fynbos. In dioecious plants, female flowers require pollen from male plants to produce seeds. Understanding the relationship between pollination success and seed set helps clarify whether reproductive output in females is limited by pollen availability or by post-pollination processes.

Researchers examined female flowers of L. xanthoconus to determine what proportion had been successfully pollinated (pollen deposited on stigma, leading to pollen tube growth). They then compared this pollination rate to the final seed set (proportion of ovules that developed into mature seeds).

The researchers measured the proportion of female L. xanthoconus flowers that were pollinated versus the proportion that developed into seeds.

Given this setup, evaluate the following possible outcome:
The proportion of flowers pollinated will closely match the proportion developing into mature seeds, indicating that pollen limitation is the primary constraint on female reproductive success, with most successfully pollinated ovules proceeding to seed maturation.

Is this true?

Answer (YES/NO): NO